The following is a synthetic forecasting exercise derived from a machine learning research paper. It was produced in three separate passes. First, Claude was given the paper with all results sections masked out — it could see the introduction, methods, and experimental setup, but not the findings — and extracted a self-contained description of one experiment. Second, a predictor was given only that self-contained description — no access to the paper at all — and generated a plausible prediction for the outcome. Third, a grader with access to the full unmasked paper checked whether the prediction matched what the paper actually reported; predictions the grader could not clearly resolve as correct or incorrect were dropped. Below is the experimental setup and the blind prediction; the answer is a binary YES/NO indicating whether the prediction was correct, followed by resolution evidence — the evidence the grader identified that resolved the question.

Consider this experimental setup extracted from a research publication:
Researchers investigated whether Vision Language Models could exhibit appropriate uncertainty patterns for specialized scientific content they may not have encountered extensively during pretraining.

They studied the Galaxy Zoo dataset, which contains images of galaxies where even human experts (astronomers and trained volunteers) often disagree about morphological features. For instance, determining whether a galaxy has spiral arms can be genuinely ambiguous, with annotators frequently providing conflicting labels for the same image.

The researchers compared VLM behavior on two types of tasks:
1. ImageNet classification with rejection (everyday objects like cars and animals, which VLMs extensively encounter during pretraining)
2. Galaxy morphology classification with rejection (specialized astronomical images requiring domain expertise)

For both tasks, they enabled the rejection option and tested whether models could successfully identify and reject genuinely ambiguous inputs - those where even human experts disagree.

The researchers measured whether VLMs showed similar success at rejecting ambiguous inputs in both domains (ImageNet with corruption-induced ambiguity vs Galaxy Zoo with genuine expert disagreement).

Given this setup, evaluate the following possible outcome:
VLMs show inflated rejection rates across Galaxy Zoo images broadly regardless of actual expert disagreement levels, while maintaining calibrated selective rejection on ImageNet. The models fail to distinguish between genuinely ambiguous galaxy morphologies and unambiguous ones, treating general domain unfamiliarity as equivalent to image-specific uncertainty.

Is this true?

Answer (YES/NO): NO